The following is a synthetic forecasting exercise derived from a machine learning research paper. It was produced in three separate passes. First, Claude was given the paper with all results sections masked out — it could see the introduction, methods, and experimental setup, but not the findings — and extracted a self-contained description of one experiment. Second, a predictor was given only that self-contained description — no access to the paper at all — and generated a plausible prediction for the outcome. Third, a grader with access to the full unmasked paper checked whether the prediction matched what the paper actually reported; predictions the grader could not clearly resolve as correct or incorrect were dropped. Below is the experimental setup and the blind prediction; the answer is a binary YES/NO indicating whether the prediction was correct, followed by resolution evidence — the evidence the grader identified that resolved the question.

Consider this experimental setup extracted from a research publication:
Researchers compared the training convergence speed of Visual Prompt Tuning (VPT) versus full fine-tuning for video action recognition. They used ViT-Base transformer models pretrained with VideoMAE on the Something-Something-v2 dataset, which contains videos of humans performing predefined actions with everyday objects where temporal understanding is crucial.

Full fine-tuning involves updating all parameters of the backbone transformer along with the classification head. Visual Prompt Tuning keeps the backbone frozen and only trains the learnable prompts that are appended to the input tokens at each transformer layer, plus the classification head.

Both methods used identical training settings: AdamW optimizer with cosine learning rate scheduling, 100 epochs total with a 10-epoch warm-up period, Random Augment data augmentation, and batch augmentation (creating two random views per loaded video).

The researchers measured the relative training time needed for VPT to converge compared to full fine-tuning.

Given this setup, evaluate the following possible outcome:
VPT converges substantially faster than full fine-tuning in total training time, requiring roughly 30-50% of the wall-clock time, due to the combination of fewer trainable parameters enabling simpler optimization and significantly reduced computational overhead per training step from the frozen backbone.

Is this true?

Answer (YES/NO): NO